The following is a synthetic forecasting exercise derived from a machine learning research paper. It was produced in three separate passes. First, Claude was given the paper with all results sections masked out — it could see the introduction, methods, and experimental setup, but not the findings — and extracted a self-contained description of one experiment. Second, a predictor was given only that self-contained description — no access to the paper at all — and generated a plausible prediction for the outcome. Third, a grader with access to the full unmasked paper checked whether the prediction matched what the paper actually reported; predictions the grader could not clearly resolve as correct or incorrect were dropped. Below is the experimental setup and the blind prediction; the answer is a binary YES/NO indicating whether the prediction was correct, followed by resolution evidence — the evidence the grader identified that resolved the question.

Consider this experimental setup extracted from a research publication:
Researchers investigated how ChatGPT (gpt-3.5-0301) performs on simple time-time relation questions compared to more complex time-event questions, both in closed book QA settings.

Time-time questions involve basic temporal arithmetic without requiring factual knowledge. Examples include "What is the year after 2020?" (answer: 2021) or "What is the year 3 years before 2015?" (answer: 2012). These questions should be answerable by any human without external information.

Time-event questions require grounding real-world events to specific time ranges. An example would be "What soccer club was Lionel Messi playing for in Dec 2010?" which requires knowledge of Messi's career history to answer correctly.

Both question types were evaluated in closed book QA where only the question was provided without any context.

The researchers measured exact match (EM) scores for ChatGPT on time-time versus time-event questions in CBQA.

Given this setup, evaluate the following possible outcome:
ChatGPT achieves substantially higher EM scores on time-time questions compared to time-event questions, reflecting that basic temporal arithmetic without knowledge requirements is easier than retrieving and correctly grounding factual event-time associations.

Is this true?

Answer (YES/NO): YES